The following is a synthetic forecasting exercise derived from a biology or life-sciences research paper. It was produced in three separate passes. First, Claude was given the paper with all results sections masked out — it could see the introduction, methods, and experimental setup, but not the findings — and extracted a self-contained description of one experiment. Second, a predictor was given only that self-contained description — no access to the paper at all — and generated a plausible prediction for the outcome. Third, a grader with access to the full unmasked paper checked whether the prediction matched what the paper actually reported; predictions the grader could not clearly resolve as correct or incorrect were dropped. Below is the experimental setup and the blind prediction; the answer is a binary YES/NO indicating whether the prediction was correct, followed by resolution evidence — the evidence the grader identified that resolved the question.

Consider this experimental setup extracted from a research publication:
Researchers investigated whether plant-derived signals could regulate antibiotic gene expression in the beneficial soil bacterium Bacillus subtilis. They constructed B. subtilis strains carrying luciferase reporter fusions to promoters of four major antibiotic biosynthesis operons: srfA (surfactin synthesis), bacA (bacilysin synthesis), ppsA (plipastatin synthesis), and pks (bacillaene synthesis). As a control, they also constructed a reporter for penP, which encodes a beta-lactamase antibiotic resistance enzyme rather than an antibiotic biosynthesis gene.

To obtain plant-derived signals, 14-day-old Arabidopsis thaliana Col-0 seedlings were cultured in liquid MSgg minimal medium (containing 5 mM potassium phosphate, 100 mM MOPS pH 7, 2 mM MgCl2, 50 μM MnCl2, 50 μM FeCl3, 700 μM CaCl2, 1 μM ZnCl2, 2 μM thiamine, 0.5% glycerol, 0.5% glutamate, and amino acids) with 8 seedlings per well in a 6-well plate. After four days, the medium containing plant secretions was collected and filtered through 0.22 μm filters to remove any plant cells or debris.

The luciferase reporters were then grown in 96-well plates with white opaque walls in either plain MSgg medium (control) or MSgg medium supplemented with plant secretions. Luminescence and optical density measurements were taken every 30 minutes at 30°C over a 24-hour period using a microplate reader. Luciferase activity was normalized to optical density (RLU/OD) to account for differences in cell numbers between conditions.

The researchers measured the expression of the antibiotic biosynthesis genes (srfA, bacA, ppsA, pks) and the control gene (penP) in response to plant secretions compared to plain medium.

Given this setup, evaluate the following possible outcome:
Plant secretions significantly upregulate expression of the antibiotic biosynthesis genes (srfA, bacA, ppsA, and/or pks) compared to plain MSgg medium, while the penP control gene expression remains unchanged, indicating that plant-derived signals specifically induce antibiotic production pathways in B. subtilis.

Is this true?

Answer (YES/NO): NO